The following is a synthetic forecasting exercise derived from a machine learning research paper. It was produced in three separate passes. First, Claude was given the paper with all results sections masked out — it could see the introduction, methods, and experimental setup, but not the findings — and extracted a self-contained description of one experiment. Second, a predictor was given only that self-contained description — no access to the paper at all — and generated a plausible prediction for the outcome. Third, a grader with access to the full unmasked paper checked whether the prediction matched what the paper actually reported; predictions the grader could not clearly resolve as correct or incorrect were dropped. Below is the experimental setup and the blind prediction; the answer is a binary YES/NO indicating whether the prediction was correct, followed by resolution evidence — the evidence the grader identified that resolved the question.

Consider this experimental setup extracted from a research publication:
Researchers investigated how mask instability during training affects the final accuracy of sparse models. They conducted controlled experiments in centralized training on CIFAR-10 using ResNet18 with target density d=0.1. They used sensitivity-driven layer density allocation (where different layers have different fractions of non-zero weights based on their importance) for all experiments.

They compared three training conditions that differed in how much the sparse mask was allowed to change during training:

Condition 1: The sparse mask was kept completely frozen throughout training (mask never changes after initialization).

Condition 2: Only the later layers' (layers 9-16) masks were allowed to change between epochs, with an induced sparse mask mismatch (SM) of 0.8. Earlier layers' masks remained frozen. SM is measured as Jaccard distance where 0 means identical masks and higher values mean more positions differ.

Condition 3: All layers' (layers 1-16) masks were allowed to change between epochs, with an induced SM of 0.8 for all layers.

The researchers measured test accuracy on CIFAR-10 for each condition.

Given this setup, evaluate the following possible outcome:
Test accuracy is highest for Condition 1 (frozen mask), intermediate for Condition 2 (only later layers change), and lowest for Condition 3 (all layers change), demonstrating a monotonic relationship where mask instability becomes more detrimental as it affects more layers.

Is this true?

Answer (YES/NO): YES